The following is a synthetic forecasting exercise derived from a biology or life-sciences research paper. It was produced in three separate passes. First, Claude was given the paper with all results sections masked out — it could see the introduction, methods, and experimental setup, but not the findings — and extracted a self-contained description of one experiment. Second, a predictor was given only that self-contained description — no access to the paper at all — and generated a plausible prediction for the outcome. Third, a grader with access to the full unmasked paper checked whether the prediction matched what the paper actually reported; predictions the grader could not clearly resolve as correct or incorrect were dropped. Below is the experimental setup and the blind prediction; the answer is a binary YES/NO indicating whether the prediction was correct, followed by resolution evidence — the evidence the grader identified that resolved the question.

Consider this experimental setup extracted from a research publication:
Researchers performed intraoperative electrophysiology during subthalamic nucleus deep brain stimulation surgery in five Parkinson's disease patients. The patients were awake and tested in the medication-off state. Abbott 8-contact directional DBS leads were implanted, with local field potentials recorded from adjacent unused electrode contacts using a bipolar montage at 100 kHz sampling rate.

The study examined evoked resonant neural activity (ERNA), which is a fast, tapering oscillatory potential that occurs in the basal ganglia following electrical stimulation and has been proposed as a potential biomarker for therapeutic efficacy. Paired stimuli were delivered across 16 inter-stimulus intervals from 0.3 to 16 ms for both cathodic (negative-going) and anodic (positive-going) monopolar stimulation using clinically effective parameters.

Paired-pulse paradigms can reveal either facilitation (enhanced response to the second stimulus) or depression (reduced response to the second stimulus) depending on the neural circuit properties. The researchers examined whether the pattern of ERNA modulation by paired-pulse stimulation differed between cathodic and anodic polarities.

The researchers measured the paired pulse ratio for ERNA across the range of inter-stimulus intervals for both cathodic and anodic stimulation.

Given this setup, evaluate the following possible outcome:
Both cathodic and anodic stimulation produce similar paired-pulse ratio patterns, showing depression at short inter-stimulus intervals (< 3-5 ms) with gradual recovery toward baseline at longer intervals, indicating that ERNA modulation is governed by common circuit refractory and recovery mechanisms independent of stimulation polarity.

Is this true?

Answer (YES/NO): NO